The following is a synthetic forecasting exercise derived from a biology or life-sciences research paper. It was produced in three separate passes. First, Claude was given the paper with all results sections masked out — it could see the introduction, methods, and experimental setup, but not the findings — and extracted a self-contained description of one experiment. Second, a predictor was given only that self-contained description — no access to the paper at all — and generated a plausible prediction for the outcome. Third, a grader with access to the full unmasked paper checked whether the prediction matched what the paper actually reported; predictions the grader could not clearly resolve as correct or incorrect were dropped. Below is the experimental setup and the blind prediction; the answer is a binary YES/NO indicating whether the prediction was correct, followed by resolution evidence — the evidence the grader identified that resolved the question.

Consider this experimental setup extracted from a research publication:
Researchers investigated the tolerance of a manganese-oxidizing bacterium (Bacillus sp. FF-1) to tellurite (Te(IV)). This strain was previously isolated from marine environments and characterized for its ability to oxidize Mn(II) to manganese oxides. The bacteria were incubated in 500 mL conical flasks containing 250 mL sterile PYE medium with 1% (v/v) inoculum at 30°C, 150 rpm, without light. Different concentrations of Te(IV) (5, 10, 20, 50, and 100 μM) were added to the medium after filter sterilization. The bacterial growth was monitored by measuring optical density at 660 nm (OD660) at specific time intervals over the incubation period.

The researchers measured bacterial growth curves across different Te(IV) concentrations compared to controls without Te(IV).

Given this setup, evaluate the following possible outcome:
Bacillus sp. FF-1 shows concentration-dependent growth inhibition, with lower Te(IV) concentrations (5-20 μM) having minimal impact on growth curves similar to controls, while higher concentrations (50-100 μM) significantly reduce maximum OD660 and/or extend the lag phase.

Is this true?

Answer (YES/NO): NO